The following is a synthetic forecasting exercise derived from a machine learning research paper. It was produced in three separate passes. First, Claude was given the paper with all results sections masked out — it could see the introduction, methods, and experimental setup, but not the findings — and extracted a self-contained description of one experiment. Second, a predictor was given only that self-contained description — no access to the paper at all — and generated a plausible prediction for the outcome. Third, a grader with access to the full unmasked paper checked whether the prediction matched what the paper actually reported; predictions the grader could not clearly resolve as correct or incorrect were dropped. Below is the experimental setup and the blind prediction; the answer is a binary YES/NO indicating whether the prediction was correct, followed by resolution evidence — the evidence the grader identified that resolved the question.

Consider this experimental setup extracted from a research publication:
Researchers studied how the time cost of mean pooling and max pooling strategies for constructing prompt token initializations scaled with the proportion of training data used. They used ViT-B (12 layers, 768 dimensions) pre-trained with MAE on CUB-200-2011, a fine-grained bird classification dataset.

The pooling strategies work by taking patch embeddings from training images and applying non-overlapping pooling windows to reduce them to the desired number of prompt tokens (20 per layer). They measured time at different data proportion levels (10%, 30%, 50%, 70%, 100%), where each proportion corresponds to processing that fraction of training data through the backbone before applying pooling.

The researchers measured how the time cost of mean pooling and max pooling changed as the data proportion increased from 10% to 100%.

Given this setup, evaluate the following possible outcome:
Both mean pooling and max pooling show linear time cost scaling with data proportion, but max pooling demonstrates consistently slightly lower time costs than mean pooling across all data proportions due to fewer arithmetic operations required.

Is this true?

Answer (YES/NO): NO